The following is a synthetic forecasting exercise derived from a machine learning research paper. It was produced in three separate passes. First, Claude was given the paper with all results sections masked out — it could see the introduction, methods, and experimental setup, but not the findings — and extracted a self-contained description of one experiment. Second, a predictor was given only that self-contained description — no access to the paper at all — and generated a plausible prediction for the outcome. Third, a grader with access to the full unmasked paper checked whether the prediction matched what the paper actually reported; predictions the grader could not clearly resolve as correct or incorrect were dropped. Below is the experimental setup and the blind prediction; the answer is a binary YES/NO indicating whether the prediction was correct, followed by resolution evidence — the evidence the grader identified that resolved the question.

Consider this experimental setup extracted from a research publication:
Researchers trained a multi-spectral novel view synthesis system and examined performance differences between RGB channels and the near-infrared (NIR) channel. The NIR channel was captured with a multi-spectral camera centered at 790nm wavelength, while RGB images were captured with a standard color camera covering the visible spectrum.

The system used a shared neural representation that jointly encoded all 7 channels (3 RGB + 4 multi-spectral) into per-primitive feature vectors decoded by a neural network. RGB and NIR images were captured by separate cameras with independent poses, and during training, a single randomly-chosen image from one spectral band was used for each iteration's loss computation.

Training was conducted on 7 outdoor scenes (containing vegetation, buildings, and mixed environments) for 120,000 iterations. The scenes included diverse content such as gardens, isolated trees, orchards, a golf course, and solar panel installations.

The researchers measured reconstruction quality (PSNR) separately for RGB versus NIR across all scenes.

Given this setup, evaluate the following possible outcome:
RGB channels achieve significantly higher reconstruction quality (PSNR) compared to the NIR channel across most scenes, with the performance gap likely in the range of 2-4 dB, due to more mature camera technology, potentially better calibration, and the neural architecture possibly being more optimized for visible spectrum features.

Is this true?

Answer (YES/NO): NO